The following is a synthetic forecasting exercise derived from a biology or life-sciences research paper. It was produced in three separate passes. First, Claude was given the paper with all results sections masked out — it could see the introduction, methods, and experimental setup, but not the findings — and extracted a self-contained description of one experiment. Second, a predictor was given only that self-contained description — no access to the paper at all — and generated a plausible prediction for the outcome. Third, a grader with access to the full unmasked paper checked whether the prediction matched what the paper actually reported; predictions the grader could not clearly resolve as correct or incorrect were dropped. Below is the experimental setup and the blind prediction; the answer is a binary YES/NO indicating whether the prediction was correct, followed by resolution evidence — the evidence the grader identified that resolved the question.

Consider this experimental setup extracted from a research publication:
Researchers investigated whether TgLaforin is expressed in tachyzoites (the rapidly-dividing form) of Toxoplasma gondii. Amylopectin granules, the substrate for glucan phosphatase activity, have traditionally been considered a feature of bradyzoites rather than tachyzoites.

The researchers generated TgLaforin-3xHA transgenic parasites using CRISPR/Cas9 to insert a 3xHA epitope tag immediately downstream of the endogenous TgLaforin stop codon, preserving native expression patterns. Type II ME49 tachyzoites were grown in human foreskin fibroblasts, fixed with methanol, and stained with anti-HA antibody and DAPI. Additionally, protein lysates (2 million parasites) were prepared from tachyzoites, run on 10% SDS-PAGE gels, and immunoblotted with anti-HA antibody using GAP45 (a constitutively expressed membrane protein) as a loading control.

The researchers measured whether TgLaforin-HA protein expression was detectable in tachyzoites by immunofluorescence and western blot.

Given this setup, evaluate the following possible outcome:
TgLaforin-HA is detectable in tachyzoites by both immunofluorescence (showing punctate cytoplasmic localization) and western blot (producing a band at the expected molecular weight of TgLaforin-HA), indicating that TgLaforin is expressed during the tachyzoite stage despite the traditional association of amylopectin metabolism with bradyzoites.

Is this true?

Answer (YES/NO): YES